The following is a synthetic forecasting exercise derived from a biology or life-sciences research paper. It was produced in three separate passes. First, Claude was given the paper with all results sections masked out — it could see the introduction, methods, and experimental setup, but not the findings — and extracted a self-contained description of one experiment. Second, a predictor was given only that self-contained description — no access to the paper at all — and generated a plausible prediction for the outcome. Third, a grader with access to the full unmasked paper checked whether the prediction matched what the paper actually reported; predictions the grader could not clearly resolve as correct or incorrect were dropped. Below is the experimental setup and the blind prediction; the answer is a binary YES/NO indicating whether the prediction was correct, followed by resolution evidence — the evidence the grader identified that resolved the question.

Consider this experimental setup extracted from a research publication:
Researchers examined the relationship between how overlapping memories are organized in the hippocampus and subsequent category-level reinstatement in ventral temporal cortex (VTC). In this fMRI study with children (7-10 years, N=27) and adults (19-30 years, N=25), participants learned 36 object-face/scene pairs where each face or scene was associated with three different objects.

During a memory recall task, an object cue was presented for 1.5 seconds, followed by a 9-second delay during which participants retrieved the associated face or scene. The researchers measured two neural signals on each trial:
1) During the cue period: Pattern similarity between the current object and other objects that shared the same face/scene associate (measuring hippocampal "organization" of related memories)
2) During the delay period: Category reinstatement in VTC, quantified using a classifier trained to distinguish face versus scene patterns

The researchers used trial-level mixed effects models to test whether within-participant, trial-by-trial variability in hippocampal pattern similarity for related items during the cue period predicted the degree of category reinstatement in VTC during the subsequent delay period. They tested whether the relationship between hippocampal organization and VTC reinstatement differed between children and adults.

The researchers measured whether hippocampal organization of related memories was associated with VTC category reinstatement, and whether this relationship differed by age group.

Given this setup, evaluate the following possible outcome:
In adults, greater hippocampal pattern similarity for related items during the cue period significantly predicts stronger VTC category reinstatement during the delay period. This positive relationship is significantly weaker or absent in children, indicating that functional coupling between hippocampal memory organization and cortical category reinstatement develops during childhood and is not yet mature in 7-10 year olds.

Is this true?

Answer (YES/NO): NO